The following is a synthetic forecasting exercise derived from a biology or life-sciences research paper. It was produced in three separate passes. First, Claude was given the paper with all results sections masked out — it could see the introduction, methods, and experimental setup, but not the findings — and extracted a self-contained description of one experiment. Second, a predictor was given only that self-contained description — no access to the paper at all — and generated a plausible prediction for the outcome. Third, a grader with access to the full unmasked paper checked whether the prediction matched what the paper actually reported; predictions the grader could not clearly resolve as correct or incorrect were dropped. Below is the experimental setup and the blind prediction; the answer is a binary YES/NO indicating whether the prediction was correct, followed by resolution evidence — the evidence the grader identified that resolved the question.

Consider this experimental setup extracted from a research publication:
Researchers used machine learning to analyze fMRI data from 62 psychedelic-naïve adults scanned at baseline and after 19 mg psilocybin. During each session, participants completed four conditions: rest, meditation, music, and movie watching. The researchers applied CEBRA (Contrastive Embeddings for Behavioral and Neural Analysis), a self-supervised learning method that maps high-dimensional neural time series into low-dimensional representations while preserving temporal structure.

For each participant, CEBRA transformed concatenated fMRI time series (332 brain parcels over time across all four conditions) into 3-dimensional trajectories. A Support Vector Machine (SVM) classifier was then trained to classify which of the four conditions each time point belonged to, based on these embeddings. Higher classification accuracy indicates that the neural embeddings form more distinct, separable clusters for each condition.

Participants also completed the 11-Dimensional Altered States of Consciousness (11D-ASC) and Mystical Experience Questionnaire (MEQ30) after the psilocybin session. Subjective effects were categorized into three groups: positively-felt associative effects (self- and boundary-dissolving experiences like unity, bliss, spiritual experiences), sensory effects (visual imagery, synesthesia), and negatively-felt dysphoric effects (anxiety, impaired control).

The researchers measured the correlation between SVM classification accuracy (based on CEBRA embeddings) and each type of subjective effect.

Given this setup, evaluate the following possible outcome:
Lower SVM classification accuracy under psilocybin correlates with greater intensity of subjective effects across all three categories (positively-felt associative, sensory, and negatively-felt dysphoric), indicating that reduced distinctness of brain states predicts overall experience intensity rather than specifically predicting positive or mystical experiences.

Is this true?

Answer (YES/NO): NO